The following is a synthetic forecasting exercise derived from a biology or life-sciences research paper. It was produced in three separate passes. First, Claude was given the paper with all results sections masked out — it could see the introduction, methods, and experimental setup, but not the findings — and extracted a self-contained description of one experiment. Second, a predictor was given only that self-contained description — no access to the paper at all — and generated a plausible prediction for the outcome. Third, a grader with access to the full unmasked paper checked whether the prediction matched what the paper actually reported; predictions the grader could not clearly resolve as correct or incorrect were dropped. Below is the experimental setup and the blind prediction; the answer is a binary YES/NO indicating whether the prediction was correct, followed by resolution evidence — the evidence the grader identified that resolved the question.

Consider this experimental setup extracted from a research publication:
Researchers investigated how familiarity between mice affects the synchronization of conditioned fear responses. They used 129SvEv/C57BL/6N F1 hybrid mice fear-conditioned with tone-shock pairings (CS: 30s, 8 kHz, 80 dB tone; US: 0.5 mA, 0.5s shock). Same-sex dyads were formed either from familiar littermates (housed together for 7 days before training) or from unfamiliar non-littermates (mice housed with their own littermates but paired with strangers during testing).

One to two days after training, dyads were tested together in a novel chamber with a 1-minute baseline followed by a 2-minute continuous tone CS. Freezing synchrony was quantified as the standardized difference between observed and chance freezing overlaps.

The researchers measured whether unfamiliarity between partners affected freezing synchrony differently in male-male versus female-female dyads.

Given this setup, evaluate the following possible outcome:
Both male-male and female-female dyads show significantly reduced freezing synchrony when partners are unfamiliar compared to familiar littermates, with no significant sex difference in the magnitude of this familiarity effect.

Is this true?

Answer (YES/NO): NO